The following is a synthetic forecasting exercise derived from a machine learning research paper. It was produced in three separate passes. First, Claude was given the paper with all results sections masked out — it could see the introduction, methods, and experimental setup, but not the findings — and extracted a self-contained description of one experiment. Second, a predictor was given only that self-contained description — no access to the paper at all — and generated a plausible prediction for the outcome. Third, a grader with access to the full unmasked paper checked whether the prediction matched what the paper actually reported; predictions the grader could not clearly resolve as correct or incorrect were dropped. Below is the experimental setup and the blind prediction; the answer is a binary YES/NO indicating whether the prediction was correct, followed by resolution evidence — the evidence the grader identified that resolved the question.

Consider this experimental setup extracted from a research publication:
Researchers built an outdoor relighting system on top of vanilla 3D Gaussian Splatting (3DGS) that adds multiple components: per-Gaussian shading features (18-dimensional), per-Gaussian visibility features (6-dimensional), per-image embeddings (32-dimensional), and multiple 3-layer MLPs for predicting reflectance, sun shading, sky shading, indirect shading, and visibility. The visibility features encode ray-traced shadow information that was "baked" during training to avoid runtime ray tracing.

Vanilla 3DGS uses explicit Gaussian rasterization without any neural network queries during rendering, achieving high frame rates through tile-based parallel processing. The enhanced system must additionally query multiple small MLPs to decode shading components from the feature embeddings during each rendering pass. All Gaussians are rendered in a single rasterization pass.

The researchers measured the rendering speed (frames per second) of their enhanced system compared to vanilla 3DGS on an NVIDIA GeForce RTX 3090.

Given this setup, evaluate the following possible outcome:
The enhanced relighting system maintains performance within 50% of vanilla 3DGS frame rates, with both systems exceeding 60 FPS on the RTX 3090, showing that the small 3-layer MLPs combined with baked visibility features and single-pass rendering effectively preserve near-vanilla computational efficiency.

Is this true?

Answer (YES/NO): NO